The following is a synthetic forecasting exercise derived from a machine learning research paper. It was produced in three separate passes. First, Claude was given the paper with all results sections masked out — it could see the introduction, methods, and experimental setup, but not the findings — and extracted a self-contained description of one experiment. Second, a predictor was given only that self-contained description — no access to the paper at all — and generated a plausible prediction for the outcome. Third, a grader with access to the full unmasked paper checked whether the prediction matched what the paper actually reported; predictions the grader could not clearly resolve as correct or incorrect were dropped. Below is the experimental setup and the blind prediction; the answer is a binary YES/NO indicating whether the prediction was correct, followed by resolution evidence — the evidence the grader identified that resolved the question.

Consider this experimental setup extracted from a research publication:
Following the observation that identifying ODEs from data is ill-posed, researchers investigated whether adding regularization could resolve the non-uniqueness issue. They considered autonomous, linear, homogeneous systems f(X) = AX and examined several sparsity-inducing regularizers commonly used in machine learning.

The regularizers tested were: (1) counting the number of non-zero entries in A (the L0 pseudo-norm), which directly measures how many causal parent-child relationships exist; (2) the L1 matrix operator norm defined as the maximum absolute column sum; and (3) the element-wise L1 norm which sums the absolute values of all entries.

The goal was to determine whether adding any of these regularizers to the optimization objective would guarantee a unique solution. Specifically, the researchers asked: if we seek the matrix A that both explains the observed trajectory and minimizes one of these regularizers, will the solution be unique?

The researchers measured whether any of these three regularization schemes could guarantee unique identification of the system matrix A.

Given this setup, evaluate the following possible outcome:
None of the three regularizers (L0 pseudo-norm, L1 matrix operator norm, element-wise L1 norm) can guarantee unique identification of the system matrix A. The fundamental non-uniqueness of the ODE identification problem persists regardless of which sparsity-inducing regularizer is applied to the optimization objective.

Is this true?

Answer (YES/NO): YES